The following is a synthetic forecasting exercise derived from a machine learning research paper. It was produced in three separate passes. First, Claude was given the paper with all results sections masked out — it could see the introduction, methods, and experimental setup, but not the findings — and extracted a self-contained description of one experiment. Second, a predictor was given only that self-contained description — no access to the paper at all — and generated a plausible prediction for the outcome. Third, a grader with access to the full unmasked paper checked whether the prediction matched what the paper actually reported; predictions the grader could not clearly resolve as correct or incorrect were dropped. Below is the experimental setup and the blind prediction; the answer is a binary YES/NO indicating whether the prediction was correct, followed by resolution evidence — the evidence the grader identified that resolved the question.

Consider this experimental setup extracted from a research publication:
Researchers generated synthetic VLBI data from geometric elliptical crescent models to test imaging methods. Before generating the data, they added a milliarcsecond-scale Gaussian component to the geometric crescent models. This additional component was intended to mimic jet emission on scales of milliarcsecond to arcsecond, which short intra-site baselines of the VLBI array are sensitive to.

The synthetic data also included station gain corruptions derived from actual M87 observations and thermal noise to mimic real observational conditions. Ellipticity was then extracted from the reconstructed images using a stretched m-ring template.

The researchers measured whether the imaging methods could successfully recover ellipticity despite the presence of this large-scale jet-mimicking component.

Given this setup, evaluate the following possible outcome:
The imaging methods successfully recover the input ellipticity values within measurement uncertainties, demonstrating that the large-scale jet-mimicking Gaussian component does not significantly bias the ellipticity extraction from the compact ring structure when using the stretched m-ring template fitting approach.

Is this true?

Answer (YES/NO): YES